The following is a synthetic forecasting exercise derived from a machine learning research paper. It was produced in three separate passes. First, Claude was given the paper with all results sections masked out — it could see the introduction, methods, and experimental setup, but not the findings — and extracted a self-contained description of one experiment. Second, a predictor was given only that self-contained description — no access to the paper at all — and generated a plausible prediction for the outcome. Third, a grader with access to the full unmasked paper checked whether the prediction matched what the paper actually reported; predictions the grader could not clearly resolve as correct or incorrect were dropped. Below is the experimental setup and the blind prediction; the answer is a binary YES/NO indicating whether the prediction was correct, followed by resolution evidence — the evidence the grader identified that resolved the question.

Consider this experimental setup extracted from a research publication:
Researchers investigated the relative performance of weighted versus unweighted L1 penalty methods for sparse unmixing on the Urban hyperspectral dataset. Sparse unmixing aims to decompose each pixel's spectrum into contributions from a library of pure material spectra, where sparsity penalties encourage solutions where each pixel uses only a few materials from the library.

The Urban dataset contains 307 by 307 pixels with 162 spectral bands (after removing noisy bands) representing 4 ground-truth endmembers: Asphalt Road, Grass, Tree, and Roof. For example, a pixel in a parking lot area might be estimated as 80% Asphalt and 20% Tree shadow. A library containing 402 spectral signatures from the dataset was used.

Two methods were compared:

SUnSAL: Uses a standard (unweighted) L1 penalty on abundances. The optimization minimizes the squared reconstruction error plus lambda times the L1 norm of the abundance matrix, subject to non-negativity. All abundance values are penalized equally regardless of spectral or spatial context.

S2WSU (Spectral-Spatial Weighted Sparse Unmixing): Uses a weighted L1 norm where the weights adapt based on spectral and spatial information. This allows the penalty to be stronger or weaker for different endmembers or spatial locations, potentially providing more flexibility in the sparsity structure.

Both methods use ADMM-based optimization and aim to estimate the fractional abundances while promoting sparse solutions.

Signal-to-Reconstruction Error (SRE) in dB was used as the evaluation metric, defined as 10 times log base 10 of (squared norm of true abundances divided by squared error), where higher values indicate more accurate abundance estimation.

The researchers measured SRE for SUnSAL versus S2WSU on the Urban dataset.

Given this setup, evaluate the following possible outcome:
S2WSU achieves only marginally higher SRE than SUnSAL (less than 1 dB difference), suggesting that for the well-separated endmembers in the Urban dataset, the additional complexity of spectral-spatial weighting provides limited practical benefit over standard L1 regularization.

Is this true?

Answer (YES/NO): NO